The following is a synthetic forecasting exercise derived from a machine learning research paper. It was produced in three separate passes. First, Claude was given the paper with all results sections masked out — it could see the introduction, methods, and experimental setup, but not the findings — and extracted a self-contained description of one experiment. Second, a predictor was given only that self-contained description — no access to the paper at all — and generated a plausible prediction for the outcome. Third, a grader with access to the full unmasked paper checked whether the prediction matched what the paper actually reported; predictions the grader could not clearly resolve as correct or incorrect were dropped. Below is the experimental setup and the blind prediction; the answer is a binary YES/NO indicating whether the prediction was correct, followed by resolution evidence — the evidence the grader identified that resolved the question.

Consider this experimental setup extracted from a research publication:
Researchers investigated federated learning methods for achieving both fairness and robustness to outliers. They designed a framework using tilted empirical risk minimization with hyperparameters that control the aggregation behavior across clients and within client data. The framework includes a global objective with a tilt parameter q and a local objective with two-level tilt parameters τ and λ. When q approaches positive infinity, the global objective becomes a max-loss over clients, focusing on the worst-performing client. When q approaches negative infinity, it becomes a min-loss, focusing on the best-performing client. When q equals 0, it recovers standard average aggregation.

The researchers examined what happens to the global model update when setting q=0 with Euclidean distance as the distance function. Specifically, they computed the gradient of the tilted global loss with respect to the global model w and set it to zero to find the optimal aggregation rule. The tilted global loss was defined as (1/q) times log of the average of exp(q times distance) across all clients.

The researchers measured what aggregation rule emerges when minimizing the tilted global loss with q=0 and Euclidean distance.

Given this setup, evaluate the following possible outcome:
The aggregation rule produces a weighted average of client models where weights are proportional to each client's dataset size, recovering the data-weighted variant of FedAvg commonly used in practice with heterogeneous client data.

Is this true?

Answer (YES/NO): NO